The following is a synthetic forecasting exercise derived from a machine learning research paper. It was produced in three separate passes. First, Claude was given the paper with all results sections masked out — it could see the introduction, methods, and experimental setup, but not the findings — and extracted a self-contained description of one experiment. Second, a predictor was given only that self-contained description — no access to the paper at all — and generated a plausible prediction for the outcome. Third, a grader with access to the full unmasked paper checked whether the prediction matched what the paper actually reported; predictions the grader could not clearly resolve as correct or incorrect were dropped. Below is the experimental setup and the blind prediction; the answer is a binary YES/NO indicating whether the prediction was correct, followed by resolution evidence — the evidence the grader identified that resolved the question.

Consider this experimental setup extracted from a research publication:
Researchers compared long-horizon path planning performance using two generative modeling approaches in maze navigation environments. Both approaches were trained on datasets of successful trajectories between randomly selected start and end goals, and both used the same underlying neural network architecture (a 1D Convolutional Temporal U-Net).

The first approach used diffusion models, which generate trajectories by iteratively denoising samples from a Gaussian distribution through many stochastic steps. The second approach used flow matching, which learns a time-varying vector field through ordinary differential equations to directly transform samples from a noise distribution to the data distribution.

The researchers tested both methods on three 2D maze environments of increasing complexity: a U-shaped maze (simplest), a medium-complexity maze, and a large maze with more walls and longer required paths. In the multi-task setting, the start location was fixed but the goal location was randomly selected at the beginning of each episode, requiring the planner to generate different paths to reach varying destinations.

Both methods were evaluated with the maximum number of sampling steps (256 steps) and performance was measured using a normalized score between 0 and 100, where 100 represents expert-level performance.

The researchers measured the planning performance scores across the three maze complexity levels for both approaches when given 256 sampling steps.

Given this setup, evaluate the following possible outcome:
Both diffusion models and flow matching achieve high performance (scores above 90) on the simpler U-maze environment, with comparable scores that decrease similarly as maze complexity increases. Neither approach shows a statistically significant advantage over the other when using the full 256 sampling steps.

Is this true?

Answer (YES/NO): NO